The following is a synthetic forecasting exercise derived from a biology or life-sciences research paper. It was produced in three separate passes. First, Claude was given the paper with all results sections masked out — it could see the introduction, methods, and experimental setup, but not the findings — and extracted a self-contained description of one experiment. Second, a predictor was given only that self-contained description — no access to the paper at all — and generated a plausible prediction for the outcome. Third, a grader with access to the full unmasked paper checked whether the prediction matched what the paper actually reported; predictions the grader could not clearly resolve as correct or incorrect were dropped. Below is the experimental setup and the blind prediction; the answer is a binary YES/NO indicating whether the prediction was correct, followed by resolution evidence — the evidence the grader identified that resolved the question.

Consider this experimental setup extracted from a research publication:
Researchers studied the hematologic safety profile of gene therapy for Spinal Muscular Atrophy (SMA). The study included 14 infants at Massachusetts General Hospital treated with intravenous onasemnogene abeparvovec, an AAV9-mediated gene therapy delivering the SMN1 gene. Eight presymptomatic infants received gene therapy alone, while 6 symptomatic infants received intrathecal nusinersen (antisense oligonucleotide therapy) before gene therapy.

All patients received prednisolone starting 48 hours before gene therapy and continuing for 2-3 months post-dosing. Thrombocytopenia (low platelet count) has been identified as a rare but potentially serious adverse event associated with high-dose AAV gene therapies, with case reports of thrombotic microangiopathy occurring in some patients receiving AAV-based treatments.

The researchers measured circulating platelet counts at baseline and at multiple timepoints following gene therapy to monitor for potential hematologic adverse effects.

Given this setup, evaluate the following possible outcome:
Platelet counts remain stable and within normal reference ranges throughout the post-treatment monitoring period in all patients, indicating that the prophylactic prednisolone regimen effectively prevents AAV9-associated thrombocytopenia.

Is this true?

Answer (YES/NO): NO